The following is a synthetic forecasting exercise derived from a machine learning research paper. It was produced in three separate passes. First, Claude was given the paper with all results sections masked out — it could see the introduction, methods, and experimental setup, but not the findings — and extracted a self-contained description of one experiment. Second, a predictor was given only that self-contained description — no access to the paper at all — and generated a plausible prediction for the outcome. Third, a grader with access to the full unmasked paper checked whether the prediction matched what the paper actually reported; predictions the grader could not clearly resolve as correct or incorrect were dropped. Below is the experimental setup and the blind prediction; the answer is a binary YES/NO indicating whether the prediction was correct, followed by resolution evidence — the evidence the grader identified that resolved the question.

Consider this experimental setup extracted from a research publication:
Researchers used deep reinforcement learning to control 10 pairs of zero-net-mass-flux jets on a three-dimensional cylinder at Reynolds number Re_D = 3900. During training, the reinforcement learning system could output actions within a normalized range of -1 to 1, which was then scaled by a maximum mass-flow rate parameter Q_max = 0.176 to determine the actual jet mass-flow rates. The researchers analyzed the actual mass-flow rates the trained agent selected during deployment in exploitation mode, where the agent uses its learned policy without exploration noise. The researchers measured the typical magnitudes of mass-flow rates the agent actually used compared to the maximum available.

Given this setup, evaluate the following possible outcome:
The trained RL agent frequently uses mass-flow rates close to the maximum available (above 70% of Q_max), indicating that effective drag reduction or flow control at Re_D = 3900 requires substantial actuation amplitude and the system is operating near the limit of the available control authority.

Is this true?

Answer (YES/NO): NO